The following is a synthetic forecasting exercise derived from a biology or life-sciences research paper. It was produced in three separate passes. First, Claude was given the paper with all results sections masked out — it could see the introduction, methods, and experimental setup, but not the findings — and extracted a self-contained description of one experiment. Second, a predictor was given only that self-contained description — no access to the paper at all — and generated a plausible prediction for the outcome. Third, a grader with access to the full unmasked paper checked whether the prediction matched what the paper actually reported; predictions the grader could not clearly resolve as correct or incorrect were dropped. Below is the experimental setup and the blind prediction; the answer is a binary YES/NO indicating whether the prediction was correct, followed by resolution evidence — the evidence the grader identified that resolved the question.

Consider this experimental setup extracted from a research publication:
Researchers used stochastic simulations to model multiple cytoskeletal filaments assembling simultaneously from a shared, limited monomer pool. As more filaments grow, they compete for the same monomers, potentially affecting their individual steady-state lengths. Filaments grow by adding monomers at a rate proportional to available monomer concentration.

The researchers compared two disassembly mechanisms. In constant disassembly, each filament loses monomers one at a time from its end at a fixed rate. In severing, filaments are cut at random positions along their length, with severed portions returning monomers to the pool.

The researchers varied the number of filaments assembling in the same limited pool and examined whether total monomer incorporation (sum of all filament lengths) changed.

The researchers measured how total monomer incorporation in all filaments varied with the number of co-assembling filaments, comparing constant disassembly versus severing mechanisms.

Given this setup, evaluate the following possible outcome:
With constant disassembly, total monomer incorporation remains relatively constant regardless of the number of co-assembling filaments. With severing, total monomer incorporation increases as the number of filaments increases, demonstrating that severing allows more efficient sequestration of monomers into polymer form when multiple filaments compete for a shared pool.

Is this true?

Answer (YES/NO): YES